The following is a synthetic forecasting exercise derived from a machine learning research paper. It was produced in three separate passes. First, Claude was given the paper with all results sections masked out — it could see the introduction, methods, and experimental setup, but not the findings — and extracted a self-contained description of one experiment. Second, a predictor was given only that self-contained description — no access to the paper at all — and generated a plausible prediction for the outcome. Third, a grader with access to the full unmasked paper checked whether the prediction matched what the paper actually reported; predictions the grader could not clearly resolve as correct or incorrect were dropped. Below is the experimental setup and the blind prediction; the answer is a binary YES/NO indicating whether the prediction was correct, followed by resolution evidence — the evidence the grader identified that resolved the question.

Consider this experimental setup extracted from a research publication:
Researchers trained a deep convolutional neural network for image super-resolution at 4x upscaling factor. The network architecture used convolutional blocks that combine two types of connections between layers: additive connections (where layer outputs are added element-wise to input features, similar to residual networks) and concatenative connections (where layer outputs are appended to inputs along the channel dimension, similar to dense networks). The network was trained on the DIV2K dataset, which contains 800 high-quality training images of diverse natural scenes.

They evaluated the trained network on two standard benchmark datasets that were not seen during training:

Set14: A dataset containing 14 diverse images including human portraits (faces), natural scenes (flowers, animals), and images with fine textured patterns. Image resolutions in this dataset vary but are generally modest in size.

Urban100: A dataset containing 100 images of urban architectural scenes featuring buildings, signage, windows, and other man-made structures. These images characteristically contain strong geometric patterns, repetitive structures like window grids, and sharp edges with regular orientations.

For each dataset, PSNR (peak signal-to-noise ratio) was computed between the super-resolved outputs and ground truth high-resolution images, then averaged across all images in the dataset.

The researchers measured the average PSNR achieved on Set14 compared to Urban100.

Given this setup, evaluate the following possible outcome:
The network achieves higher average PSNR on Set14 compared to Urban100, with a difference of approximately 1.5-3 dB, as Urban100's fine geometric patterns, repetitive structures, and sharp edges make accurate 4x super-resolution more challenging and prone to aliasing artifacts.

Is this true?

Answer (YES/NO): YES